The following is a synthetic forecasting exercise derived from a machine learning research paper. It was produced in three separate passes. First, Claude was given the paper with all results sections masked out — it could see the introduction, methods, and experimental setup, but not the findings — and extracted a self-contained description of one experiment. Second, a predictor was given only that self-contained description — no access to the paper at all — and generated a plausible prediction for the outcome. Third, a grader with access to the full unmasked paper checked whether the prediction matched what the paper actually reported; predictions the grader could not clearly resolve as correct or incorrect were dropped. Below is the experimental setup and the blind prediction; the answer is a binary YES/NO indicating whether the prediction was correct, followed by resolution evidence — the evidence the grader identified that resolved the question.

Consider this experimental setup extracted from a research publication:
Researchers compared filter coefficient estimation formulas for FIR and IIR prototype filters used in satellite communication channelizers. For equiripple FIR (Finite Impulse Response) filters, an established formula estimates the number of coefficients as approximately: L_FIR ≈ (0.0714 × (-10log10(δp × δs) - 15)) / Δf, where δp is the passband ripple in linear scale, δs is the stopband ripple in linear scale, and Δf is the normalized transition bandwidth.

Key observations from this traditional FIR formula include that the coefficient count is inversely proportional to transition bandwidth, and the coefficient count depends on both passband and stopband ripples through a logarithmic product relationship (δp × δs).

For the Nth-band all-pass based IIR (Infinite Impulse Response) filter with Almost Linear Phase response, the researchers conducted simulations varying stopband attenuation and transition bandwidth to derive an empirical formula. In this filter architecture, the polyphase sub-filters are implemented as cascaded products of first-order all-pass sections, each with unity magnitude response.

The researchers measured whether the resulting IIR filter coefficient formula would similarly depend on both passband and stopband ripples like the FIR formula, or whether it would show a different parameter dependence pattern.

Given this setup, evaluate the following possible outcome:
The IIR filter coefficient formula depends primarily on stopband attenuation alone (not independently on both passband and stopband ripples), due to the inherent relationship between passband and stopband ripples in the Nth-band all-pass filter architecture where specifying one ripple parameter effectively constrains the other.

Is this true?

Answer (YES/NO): YES